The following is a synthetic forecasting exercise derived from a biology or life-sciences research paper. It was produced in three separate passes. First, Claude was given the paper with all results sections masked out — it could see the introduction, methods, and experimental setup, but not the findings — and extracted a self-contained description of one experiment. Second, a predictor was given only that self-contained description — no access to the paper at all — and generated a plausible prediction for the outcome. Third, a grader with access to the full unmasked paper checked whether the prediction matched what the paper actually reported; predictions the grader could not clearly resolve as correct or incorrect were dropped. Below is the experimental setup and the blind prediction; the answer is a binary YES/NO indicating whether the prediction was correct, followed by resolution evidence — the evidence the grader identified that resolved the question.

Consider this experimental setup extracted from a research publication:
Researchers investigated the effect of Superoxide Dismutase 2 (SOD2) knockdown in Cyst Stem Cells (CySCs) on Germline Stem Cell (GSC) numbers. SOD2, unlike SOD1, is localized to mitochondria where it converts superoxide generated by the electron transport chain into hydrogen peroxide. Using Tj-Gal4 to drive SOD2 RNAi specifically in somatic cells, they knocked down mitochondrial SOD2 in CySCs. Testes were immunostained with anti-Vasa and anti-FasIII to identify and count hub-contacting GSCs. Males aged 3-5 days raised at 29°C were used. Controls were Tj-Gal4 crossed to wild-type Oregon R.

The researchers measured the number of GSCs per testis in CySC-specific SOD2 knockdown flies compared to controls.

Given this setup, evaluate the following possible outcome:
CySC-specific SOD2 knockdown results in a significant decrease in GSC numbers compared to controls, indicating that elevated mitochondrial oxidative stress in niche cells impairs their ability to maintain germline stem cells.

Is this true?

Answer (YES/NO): YES